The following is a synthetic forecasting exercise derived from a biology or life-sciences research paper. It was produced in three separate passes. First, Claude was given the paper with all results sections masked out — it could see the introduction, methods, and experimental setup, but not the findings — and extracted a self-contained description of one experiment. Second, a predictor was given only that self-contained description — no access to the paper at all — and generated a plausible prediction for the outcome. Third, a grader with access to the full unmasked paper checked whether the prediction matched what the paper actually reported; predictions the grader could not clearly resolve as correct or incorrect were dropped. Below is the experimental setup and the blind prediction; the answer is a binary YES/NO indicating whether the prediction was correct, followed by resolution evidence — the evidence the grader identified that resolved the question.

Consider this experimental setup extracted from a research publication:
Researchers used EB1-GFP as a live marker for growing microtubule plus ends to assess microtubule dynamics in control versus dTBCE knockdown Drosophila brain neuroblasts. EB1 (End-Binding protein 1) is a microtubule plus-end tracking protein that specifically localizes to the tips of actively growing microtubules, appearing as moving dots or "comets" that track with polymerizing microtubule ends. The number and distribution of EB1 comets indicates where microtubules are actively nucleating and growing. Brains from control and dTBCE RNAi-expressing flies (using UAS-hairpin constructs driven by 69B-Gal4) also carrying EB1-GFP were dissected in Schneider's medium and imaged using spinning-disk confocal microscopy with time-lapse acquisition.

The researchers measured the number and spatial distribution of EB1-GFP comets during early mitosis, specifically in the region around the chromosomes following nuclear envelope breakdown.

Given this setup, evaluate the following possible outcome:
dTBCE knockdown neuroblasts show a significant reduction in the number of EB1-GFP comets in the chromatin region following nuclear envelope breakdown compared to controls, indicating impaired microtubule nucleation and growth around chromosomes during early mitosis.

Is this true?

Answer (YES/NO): YES